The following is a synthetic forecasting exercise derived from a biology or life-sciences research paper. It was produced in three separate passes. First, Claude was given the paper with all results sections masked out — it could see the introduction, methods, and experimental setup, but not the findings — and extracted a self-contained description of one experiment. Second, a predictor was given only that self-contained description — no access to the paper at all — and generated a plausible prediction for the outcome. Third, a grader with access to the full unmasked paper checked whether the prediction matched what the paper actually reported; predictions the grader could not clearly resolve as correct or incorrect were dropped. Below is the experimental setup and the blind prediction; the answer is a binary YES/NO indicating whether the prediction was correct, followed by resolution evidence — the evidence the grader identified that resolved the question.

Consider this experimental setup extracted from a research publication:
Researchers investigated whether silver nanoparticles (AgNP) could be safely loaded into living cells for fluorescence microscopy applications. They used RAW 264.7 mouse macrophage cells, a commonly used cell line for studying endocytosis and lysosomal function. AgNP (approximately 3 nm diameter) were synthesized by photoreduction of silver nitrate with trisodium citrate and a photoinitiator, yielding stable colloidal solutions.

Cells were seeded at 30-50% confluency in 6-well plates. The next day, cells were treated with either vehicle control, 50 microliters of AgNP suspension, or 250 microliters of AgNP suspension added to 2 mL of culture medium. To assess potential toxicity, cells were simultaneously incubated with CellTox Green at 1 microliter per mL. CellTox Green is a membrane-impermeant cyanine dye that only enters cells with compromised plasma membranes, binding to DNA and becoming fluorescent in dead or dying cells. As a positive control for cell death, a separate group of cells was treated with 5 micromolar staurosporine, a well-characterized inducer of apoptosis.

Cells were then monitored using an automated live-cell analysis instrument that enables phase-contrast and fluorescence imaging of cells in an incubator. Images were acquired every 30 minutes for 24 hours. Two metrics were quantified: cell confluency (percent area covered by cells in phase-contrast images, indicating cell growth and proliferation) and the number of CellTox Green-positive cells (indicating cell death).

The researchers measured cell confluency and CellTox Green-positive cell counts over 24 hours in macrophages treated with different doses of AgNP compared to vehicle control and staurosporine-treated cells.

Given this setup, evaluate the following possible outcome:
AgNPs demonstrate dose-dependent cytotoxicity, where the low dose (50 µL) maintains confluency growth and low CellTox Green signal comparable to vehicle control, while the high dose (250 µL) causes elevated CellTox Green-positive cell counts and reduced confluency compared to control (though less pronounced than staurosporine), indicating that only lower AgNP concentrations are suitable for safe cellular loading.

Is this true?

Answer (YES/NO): NO